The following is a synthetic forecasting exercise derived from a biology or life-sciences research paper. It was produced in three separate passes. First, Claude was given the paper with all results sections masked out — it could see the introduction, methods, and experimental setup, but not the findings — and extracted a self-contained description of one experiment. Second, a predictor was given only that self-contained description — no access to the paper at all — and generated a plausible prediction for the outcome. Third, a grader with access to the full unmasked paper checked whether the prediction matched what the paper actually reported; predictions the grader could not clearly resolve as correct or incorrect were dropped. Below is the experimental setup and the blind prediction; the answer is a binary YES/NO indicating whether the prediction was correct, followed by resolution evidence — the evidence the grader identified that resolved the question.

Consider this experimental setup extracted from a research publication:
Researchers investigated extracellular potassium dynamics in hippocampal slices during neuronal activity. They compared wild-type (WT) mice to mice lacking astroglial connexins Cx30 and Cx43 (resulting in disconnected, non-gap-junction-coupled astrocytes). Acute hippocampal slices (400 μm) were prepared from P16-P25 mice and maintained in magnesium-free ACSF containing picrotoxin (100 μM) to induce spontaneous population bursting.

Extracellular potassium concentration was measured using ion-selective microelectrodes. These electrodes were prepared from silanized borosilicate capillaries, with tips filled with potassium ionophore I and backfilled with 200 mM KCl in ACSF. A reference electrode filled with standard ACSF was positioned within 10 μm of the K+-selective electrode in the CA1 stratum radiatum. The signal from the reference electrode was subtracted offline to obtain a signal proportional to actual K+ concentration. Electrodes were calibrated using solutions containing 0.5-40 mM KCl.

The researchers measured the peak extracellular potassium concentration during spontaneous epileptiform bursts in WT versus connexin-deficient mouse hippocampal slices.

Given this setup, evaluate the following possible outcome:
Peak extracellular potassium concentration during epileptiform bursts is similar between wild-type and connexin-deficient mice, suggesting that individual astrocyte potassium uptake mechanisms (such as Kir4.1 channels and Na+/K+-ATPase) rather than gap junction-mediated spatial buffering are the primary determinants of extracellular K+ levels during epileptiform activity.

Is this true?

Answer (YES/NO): NO